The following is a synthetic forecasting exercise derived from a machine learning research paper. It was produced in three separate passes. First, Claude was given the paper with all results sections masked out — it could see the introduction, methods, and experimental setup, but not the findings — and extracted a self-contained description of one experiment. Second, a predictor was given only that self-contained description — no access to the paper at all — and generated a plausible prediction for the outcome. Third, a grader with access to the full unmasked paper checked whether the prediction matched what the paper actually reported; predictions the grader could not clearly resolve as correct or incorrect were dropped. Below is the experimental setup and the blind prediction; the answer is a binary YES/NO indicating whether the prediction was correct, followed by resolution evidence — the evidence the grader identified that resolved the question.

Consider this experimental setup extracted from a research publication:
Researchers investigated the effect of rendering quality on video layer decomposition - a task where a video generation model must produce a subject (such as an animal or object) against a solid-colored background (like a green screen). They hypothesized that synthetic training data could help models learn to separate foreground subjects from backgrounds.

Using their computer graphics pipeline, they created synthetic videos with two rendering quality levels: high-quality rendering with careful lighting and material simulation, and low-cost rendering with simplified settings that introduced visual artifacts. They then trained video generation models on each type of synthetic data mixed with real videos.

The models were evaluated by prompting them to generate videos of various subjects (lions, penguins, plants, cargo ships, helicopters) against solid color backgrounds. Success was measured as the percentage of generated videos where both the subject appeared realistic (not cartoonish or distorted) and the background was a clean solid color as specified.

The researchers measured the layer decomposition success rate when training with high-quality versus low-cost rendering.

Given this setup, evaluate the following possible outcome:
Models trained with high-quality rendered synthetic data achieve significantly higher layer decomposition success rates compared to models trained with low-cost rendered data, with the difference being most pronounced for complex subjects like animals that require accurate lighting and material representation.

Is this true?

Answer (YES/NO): NO